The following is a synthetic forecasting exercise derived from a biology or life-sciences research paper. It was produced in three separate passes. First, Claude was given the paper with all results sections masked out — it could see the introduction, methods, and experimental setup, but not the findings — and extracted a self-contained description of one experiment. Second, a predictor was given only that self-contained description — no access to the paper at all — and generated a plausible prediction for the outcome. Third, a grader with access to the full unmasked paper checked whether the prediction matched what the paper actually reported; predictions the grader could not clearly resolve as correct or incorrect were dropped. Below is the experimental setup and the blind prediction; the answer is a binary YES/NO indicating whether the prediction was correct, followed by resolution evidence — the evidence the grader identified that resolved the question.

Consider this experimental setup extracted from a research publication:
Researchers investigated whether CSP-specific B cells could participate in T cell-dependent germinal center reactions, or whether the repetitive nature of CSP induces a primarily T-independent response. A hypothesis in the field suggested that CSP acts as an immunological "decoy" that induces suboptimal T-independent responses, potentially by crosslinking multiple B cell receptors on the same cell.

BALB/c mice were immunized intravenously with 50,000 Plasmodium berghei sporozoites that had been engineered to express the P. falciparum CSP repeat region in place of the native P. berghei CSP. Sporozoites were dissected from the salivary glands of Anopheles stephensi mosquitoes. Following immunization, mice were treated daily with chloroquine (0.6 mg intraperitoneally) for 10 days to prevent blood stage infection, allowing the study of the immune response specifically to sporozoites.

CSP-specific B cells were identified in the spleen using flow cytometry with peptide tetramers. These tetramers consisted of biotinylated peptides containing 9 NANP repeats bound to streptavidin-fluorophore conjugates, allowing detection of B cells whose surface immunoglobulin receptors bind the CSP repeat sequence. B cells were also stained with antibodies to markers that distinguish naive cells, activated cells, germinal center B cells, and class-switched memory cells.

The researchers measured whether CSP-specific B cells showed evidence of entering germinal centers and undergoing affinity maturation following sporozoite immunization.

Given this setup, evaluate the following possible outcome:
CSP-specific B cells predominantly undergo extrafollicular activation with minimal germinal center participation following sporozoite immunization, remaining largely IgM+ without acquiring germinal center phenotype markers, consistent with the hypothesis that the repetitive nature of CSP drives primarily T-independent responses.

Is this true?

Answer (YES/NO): NO